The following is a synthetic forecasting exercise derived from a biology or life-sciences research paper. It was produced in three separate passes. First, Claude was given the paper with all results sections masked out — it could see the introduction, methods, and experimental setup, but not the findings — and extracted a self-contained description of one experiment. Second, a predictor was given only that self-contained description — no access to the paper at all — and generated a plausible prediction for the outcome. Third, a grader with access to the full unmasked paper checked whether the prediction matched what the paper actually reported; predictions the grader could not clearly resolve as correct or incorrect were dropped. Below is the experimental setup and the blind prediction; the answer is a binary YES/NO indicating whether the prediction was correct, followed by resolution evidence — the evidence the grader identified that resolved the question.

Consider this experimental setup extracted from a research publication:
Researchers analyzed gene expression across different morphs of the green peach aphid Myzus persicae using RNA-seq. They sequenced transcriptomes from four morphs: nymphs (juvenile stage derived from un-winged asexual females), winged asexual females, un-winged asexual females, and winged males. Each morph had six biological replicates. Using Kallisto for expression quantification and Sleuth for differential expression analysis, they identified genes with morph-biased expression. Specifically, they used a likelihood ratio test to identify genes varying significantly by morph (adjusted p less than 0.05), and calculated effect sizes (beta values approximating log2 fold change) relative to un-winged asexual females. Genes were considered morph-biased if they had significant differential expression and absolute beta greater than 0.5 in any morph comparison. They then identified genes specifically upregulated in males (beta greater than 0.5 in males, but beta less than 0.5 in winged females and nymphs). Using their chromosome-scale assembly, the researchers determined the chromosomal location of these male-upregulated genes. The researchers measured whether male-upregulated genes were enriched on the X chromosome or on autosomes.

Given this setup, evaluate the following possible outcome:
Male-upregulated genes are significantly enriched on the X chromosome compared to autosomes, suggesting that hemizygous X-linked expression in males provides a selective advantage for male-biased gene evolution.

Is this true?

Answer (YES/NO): YES